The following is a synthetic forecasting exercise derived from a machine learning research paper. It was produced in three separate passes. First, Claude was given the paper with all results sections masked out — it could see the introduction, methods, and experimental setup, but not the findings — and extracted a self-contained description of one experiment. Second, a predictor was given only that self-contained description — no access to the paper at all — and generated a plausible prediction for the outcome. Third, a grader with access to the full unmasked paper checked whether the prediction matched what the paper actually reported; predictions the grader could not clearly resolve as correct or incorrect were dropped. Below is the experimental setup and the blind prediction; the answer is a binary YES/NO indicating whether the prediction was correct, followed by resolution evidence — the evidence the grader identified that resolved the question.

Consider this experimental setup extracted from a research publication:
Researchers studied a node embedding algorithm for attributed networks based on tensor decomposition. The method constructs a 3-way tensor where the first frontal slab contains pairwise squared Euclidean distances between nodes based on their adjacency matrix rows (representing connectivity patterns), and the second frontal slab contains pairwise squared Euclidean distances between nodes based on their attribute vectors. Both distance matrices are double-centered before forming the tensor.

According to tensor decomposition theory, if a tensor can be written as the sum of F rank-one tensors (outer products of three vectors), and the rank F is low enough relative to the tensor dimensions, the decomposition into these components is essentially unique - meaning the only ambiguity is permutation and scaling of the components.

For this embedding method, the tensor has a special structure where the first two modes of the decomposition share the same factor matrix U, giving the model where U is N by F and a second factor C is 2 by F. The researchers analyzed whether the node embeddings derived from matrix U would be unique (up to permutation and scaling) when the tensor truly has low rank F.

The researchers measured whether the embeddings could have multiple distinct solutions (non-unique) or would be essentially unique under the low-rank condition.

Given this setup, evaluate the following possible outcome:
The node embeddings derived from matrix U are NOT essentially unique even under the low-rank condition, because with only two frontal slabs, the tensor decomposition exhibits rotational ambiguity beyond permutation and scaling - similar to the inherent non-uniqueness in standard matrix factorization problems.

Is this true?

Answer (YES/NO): NO